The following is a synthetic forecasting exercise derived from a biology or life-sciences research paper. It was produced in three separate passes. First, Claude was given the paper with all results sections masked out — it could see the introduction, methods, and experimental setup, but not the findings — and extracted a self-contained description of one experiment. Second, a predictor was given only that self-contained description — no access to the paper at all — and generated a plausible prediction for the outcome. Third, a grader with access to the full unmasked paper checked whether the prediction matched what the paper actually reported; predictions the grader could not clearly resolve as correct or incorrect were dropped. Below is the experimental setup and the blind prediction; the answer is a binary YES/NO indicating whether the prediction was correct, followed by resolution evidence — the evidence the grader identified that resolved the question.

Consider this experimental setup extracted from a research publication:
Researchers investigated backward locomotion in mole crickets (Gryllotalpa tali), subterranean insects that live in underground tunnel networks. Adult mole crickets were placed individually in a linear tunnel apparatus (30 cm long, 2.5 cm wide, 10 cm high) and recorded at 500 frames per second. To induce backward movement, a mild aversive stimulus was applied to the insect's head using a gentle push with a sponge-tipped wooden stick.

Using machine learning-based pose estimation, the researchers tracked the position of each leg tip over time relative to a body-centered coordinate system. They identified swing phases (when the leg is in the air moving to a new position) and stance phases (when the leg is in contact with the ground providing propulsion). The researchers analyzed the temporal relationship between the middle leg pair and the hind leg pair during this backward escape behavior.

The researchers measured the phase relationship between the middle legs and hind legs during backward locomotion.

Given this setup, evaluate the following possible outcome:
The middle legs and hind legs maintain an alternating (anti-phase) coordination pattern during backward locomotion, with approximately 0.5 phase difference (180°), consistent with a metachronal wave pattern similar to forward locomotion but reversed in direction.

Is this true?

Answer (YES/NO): NO